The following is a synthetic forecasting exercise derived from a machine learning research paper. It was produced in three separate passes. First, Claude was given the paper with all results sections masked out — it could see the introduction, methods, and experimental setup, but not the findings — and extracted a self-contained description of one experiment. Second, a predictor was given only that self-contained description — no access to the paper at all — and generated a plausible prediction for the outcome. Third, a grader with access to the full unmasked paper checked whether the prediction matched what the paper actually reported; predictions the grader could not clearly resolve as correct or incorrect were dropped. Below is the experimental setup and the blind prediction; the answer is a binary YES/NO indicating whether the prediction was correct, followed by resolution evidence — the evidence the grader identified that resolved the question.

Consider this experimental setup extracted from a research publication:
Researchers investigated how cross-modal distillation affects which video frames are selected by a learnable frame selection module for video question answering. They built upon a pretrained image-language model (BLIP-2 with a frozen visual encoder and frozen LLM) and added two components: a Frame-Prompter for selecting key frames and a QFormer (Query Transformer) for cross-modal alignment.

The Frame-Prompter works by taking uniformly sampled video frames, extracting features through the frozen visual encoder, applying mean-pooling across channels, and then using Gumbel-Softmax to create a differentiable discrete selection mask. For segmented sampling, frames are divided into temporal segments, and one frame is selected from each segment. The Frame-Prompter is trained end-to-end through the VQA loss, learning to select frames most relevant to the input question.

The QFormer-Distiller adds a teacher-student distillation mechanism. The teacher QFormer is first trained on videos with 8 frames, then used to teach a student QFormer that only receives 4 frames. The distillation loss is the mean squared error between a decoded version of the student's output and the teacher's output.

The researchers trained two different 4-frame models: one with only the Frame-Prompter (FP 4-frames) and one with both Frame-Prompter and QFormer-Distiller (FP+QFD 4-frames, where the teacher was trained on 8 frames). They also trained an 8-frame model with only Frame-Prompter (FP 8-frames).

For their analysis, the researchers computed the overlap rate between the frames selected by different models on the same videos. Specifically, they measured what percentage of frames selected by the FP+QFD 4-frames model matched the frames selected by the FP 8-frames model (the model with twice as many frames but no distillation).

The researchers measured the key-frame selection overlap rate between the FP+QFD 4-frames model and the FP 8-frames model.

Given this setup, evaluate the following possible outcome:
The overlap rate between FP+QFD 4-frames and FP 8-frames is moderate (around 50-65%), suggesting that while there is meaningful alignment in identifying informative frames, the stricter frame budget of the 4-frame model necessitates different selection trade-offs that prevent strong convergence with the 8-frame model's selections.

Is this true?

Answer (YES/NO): NO